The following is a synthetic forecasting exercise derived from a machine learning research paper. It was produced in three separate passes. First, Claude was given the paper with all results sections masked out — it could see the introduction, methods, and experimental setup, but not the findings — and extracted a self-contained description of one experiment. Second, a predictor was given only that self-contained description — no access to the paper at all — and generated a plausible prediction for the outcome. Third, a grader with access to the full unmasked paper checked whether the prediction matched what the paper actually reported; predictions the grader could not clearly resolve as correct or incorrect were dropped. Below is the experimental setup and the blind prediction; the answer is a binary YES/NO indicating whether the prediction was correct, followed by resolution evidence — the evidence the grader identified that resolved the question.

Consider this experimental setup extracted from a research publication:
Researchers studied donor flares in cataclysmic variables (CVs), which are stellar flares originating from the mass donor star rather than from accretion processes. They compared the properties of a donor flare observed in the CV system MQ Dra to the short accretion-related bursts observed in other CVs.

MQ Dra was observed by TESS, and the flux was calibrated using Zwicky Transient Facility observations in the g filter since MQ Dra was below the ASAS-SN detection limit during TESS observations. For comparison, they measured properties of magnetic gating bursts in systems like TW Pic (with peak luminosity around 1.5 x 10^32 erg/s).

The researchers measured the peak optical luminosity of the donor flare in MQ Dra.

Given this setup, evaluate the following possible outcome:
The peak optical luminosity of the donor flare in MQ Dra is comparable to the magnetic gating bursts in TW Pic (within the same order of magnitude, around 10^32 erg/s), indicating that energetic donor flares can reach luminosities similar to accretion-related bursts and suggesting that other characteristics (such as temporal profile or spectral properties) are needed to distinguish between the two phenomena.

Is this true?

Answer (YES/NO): NO